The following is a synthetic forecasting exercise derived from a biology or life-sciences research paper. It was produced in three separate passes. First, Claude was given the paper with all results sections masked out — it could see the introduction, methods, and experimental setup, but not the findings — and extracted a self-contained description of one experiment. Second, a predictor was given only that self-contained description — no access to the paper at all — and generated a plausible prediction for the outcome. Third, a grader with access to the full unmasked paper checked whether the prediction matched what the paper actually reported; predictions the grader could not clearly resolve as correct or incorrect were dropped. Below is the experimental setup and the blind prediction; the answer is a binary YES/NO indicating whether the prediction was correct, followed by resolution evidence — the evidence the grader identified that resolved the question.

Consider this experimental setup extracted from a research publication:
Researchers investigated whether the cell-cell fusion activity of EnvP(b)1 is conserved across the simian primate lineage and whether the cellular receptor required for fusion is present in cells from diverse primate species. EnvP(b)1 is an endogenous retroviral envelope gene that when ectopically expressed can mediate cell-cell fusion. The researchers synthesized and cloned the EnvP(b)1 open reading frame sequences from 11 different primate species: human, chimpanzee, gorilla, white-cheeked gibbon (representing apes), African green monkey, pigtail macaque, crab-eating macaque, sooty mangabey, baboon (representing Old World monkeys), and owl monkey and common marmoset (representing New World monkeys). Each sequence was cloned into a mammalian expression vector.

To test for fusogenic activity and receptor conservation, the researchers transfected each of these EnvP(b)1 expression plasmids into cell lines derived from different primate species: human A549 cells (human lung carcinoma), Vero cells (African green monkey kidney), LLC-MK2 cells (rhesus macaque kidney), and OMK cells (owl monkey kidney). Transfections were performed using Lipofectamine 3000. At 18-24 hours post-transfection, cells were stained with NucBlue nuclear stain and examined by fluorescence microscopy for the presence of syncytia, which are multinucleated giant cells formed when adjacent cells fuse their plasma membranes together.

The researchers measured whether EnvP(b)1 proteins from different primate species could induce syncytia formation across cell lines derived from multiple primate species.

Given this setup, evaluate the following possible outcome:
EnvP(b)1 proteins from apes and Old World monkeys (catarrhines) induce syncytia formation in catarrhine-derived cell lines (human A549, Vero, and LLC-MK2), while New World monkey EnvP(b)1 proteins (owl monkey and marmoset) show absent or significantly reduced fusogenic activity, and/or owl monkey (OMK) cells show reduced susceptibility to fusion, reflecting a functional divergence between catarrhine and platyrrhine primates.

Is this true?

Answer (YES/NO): NO